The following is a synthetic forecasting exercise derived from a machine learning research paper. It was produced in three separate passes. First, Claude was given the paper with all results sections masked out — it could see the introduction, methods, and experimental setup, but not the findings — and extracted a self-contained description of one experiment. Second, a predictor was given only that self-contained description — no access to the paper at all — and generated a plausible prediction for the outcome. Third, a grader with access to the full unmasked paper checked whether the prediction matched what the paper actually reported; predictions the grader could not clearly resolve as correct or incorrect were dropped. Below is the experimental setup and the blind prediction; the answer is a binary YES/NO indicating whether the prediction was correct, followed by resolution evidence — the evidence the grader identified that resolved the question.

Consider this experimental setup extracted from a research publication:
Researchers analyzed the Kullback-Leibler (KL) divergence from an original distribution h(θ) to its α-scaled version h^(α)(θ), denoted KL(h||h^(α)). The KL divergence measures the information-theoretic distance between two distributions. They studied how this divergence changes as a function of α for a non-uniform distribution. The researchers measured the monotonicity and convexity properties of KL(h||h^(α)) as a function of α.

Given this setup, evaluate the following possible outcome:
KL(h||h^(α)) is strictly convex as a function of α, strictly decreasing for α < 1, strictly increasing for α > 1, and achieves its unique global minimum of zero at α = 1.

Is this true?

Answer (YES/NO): YES